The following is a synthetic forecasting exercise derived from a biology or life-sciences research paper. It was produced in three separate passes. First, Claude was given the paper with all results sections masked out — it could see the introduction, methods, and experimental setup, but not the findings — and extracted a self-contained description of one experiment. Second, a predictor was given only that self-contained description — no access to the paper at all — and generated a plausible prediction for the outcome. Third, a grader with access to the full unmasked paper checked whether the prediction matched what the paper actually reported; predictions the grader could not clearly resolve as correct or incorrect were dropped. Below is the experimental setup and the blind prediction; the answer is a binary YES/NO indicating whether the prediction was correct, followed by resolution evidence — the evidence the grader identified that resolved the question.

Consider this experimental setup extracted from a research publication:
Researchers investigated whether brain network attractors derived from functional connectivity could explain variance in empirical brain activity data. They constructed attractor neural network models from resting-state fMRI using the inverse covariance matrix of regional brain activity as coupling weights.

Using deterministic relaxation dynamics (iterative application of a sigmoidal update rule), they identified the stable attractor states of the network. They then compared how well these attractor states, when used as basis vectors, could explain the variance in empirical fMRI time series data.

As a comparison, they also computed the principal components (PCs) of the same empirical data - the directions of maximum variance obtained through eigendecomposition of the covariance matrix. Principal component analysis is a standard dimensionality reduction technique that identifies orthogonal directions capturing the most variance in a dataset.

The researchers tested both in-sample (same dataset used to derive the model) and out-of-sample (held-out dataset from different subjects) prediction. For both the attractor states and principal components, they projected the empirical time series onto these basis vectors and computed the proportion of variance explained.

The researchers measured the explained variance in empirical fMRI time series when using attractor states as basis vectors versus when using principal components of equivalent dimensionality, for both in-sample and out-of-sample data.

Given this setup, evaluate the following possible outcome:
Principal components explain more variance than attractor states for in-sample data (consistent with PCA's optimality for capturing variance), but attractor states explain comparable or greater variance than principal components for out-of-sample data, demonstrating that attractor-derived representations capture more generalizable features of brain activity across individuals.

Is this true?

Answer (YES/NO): NO